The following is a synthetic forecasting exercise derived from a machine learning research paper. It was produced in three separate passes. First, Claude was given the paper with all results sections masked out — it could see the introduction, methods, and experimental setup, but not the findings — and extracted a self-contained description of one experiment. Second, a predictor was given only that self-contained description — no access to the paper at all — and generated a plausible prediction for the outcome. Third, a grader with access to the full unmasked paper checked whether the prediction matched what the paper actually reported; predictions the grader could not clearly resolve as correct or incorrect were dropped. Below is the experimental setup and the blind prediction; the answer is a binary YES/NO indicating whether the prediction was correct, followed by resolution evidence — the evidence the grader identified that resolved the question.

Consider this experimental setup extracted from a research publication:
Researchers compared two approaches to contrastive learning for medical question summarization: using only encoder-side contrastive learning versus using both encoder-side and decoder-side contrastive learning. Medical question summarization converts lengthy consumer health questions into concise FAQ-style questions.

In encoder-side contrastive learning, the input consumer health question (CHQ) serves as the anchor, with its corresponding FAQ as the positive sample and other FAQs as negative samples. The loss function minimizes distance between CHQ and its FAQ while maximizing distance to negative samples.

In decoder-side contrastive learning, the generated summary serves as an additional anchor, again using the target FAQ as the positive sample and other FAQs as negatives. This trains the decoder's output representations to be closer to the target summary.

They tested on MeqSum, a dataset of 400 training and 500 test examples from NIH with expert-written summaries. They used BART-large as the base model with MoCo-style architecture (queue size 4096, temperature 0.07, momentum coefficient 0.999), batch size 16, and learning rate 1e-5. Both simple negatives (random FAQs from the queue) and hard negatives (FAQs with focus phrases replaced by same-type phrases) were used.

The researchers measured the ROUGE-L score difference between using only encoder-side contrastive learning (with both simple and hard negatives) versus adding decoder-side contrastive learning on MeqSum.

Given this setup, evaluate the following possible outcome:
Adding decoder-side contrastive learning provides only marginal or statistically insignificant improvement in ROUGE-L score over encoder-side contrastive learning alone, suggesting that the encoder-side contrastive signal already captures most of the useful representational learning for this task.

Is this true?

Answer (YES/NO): NO